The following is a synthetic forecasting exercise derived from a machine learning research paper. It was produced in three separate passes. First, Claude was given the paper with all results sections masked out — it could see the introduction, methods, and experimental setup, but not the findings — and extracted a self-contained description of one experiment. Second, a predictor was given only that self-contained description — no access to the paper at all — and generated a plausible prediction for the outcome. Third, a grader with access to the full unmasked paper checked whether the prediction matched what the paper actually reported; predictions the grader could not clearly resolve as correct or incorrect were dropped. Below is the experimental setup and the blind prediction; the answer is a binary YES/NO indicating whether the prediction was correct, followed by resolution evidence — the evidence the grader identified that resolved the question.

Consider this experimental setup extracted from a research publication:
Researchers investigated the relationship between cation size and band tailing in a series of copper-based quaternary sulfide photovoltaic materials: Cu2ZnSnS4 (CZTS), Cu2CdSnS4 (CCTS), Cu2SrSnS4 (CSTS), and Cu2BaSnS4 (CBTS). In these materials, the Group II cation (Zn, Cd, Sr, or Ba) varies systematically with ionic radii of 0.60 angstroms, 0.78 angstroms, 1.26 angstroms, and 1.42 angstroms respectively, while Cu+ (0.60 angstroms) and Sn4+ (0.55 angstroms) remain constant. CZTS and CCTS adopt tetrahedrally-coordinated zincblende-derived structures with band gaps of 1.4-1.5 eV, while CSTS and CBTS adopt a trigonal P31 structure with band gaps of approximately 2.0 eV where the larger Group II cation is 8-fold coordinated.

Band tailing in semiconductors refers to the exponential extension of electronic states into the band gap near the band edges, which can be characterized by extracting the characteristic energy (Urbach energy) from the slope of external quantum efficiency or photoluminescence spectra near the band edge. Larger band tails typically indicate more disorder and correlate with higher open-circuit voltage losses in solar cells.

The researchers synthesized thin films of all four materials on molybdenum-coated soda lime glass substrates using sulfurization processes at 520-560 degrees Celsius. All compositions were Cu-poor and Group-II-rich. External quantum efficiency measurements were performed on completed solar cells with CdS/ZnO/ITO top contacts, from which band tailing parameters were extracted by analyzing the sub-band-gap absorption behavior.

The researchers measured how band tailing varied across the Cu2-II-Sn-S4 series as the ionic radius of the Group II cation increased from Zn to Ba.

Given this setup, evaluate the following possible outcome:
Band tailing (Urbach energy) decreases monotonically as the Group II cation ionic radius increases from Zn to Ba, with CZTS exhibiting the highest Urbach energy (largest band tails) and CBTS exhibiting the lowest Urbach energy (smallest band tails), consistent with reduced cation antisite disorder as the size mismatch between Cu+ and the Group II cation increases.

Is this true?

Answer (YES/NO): YES